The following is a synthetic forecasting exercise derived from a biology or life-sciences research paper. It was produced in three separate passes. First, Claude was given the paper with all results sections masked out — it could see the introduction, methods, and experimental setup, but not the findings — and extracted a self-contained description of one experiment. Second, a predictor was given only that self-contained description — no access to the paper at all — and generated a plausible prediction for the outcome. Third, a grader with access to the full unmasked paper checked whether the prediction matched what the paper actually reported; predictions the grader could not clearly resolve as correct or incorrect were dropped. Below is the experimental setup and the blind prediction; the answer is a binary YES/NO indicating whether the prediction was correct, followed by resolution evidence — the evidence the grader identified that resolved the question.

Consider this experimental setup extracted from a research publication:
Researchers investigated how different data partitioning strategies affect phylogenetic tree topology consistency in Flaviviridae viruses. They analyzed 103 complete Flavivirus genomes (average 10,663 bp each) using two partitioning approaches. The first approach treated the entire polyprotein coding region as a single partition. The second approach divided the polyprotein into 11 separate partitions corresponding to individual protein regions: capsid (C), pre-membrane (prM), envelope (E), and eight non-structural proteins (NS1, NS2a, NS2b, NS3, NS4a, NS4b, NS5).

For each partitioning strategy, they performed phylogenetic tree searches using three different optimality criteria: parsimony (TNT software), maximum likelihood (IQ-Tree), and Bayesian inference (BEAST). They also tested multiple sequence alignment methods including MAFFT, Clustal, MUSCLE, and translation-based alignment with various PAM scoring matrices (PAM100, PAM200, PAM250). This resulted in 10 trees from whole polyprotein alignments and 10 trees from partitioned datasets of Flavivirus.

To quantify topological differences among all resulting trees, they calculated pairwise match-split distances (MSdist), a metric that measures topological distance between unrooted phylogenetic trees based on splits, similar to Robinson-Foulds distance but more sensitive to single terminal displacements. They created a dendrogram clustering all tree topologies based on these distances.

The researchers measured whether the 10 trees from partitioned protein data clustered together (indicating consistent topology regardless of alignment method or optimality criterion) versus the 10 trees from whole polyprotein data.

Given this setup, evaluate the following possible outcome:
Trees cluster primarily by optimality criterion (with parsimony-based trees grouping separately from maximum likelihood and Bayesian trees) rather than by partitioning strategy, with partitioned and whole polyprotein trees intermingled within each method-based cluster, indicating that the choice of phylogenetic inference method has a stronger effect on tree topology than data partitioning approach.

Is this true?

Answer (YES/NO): NO